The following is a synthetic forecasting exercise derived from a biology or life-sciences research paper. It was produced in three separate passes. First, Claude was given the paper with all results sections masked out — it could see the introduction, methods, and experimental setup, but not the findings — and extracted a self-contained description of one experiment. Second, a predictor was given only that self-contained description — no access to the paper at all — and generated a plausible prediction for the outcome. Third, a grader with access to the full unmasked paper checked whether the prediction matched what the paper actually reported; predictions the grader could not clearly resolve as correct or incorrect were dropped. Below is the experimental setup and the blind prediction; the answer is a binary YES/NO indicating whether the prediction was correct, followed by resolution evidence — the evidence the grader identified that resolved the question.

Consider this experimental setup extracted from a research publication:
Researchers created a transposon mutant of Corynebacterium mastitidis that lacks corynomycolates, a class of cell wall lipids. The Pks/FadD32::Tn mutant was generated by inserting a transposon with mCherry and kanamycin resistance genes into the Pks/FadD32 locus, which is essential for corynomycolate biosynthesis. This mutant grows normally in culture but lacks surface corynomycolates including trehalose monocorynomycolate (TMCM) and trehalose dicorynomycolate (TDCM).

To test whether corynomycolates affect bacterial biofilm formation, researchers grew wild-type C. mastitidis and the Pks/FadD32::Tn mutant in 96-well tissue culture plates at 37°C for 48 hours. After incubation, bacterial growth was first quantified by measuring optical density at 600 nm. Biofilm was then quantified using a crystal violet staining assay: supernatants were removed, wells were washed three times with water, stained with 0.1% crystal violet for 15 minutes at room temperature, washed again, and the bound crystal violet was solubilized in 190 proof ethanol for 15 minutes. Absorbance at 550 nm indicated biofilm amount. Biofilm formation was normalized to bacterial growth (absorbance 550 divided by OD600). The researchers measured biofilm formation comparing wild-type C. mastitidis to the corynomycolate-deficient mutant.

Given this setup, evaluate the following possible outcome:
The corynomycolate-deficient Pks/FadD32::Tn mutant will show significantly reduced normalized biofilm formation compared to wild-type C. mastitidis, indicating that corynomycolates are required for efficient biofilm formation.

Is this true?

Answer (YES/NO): NO